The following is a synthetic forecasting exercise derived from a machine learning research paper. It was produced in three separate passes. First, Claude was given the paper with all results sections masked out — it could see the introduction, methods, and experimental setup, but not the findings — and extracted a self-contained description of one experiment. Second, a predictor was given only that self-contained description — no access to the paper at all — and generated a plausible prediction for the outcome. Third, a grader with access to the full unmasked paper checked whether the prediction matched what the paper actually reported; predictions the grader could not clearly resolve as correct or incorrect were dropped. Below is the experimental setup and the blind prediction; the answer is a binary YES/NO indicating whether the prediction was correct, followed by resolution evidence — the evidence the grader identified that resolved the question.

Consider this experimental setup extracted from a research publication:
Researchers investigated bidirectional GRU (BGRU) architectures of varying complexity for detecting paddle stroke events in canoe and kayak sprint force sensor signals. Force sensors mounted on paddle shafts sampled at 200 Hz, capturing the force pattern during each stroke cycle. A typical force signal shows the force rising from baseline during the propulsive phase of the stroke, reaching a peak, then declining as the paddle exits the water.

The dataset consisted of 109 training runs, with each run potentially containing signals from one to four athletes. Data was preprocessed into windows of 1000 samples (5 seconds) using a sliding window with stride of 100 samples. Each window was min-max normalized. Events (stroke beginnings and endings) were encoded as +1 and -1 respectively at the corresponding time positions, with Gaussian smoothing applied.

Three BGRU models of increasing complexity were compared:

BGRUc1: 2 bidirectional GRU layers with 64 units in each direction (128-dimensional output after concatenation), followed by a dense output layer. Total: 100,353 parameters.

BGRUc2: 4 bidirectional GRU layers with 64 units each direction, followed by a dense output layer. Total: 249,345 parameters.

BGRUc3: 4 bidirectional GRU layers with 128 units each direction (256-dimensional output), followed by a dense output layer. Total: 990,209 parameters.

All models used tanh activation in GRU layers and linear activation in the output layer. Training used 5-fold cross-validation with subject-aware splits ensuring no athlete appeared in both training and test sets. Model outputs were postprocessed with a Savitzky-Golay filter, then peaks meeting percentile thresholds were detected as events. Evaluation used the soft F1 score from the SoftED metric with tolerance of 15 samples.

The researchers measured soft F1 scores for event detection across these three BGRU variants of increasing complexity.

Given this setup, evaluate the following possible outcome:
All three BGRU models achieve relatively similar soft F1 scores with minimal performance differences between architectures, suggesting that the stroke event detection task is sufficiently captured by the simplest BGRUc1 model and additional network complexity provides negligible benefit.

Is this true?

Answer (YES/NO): NO